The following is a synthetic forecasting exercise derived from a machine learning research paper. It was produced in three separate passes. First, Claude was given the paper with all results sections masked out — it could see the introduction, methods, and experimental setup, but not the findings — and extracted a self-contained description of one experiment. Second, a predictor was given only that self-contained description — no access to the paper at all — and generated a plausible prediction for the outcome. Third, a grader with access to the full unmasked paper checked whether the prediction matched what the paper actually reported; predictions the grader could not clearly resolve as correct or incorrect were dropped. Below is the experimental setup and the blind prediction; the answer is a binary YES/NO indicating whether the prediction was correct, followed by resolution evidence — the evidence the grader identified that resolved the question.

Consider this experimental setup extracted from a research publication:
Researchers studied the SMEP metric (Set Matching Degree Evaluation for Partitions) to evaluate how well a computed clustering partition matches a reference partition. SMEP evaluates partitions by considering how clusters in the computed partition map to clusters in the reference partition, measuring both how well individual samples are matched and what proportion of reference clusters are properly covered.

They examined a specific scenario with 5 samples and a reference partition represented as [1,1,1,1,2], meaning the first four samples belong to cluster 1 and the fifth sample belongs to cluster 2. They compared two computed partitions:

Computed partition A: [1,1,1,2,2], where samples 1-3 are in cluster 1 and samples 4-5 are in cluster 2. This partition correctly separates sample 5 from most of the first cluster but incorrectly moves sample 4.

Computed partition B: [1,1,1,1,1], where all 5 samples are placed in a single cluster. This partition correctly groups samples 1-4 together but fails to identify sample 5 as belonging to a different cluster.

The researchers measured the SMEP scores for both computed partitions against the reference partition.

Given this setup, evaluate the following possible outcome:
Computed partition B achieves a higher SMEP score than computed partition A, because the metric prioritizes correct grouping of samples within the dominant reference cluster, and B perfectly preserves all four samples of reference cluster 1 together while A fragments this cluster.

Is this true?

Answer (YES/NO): YES